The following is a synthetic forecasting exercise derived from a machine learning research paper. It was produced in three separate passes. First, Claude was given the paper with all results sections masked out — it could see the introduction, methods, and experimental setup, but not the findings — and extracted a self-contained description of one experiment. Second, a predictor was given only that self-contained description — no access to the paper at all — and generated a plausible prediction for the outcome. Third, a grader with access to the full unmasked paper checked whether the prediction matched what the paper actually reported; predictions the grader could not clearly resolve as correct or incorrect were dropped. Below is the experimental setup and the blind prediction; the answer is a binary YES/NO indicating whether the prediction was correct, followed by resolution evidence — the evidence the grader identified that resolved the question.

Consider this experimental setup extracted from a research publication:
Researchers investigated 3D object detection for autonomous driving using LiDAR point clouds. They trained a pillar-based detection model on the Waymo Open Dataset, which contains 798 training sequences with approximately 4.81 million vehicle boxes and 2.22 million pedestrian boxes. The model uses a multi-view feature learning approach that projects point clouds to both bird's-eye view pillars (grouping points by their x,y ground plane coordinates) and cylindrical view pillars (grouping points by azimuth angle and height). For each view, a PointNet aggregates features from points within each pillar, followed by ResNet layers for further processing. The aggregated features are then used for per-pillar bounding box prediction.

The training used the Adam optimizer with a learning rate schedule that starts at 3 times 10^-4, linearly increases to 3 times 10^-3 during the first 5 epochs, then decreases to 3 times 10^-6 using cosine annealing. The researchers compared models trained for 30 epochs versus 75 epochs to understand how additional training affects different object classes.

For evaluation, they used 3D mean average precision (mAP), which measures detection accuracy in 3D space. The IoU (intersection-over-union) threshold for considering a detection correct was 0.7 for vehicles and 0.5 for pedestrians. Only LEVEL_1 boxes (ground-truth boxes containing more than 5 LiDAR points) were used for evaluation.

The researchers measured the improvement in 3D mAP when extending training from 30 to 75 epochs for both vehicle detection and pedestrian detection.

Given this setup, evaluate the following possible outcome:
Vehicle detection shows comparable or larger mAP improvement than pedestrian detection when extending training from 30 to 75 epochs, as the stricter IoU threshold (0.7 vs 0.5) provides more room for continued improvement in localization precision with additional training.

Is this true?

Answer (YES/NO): NO